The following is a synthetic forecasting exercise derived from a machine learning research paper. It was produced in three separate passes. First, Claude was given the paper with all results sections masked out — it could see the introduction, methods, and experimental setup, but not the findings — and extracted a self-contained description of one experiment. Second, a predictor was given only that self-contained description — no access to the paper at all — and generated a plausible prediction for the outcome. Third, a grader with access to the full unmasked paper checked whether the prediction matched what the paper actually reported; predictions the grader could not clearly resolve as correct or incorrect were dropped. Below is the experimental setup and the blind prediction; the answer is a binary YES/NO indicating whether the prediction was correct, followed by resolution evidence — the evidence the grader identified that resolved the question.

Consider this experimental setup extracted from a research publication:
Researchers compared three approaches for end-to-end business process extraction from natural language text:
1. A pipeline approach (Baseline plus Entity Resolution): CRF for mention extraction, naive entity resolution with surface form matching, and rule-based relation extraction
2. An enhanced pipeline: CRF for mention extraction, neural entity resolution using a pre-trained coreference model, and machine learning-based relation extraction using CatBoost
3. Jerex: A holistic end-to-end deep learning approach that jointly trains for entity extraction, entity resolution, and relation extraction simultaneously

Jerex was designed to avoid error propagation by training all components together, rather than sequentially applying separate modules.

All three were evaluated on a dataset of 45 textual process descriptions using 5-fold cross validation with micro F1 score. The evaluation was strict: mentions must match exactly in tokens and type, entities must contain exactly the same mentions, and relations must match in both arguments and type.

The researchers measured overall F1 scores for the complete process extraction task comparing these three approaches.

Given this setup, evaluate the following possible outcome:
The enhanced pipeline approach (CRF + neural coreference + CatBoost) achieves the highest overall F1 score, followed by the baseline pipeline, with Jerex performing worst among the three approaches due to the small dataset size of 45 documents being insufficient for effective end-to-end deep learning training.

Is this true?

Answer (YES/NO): NO